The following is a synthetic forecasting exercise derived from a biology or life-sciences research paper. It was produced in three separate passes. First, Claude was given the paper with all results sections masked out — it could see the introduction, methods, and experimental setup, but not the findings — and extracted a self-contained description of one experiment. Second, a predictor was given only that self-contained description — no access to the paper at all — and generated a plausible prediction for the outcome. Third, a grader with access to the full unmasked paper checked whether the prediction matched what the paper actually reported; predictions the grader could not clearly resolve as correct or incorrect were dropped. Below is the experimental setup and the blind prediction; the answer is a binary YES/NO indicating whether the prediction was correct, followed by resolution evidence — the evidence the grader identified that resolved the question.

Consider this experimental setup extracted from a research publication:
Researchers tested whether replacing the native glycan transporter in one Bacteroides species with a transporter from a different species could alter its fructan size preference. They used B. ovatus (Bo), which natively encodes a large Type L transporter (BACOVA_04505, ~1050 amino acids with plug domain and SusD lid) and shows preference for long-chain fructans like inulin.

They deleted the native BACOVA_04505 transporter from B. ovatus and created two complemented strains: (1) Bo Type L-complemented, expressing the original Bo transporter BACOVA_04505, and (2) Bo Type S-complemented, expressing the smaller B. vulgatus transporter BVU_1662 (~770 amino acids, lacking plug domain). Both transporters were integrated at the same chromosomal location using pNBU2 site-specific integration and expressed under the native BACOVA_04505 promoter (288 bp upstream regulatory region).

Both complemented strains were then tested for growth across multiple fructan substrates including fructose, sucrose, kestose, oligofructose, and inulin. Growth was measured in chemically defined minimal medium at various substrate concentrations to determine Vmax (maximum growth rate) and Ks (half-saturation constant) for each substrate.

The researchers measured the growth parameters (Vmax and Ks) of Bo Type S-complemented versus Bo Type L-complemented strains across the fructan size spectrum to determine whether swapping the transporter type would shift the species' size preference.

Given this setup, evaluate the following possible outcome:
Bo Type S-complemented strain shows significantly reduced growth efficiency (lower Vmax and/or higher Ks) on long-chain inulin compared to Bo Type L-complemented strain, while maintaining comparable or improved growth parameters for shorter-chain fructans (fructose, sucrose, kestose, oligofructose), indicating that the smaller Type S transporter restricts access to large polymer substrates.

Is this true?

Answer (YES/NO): YES